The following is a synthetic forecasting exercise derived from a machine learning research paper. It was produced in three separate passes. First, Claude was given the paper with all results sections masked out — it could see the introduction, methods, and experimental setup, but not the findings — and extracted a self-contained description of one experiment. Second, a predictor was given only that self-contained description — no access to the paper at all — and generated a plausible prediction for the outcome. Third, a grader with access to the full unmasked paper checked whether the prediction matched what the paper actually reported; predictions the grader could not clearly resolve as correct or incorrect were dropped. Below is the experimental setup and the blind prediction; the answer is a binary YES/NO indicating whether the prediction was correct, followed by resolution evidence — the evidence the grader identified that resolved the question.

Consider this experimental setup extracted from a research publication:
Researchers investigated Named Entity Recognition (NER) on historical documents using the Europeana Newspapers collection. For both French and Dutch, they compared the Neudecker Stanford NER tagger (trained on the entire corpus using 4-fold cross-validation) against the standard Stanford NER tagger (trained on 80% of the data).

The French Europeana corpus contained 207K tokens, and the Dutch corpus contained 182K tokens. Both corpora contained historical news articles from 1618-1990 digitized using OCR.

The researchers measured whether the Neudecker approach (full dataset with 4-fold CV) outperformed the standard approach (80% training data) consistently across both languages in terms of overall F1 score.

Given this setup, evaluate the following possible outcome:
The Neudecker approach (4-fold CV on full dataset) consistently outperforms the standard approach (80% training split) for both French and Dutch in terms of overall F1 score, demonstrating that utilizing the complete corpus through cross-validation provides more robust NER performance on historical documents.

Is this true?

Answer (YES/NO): NO